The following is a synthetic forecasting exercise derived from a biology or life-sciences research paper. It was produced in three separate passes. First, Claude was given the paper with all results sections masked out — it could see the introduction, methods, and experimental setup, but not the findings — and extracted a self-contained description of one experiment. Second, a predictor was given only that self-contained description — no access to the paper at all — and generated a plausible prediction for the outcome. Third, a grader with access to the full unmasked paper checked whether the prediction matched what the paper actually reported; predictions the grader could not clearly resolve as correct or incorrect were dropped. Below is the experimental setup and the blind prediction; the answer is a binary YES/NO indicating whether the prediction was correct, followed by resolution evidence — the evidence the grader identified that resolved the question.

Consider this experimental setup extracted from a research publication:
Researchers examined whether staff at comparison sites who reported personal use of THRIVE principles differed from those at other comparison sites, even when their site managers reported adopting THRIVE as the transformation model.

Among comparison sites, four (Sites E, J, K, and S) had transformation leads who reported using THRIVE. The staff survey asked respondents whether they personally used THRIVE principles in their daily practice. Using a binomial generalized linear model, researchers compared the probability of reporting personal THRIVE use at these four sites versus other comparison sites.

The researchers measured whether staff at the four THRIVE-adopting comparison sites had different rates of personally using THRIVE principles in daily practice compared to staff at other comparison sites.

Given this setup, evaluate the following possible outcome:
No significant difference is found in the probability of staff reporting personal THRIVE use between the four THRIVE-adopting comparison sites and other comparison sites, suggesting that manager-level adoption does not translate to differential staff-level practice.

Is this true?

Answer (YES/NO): YES